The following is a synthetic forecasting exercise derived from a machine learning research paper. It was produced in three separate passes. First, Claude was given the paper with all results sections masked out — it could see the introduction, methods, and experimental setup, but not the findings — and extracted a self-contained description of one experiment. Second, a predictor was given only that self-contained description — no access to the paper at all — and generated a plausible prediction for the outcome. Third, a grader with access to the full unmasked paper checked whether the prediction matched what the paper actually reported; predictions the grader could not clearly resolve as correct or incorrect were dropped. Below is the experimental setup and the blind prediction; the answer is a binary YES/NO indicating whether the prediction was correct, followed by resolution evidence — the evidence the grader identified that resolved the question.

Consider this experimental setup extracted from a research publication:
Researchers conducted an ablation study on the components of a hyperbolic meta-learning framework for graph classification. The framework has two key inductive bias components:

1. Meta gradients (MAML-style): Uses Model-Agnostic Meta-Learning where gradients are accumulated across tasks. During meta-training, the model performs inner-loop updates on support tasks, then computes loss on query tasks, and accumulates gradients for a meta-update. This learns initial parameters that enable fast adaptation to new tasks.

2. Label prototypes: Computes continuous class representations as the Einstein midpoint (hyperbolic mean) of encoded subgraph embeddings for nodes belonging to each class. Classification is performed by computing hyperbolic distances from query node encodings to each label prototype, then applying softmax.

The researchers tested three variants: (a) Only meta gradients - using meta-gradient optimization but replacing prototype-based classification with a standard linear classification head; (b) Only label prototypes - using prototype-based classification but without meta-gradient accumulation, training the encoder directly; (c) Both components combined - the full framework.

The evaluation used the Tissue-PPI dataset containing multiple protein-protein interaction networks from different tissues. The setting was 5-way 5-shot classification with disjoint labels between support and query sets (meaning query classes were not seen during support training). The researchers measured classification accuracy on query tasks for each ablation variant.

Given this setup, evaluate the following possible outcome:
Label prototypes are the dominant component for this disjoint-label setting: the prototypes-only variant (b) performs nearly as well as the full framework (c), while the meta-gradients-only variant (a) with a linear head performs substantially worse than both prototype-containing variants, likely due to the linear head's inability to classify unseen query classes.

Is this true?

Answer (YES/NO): NO